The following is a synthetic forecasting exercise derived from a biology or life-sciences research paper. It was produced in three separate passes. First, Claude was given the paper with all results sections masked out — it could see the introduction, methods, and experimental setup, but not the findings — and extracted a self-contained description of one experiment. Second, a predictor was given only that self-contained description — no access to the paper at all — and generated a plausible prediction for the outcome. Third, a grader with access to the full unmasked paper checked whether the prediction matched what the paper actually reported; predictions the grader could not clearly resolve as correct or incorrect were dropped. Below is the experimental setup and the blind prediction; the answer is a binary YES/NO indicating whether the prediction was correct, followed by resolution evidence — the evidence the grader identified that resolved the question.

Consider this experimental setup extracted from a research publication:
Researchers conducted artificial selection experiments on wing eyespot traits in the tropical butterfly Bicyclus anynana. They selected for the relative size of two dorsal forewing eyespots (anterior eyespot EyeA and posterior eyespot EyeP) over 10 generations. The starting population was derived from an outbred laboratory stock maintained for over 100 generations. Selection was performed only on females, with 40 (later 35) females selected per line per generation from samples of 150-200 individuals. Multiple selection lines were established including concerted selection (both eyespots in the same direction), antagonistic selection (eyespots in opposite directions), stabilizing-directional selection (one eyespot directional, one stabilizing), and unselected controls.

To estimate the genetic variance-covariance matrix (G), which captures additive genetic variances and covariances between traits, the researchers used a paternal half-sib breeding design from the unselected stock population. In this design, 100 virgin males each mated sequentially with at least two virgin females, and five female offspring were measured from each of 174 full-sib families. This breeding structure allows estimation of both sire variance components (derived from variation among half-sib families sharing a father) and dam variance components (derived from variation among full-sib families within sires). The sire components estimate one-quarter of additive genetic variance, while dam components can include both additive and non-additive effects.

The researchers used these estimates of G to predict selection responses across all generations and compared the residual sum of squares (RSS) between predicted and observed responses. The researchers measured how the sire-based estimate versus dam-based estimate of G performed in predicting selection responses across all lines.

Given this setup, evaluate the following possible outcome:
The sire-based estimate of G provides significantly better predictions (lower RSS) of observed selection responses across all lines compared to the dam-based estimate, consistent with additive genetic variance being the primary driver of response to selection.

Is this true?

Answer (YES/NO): NO